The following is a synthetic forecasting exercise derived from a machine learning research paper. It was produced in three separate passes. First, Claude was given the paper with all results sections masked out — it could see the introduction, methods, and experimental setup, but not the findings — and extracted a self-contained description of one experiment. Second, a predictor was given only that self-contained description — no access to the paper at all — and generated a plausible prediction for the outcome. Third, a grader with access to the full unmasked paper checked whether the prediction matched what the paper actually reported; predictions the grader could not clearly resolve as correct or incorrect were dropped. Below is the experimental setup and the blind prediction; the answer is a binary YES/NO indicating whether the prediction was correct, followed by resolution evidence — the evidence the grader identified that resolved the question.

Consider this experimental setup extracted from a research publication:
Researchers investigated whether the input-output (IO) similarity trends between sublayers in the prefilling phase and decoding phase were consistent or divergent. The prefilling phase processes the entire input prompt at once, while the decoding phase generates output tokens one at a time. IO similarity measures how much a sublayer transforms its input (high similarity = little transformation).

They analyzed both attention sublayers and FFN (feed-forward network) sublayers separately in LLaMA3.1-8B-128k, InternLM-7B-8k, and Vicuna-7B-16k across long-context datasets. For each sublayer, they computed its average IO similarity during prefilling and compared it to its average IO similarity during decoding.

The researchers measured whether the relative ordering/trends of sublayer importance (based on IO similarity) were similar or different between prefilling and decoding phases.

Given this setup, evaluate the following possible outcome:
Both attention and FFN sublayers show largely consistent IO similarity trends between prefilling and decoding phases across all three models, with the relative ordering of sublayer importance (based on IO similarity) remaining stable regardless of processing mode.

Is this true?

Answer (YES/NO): YES